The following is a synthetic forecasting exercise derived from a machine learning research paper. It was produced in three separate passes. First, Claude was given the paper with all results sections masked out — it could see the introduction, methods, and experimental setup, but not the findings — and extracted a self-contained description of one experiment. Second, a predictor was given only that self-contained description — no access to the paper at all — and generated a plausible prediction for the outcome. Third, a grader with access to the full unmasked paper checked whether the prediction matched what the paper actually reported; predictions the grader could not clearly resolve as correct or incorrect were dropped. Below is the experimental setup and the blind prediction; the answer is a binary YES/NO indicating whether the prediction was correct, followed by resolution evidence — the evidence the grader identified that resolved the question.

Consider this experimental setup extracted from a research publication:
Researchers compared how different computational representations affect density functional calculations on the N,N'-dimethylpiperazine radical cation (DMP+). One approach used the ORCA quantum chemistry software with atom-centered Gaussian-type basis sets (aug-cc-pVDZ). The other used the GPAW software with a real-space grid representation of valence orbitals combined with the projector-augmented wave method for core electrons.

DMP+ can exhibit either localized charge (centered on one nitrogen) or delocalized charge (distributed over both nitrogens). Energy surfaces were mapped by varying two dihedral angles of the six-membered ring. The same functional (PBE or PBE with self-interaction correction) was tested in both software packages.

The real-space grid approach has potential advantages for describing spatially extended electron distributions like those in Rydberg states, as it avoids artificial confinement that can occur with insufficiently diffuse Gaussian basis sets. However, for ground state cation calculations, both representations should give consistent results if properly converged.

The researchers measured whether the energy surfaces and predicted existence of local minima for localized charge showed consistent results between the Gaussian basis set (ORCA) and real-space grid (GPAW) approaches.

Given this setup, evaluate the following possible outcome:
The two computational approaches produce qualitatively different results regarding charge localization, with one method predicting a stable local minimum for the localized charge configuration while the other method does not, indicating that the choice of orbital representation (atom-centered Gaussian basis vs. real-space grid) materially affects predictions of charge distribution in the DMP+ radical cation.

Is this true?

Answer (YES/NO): NO